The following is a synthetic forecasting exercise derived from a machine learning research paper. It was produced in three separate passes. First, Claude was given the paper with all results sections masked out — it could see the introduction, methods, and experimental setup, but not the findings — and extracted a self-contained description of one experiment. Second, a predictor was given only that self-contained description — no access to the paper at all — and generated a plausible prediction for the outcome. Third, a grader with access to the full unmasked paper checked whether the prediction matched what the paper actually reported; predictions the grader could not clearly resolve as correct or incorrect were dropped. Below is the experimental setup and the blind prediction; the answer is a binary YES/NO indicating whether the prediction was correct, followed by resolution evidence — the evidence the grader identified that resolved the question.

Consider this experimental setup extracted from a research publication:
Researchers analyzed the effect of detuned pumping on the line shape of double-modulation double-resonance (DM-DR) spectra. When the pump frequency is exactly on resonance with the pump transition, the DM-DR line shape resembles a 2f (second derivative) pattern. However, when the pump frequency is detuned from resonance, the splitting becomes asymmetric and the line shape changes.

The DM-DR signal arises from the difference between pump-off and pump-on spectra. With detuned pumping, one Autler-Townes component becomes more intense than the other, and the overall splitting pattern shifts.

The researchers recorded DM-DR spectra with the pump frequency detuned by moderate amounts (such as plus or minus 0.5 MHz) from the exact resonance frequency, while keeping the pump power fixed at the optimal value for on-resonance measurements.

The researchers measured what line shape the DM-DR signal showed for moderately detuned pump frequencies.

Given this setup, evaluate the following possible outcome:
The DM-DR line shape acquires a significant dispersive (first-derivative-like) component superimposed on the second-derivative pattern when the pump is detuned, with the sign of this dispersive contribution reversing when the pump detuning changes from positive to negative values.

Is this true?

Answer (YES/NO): NO